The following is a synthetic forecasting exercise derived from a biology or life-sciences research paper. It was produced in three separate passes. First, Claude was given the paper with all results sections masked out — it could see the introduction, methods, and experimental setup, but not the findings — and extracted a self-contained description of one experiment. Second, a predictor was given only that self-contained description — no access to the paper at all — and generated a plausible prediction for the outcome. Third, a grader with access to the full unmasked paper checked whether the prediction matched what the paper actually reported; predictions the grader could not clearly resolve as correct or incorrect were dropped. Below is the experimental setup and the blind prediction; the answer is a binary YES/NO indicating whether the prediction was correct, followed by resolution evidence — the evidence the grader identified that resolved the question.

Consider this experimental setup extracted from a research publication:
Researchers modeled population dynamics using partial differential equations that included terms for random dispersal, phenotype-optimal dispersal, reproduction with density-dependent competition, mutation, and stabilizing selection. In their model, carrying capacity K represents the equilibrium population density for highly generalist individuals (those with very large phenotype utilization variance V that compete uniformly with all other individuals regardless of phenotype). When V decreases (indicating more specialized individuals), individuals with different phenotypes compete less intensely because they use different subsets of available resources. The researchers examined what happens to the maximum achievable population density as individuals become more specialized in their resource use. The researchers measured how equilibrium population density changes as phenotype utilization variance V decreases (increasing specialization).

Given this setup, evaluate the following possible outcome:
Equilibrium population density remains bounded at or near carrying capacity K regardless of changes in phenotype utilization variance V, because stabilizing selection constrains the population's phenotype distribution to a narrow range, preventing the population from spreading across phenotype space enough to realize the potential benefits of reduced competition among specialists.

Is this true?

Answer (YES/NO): NO